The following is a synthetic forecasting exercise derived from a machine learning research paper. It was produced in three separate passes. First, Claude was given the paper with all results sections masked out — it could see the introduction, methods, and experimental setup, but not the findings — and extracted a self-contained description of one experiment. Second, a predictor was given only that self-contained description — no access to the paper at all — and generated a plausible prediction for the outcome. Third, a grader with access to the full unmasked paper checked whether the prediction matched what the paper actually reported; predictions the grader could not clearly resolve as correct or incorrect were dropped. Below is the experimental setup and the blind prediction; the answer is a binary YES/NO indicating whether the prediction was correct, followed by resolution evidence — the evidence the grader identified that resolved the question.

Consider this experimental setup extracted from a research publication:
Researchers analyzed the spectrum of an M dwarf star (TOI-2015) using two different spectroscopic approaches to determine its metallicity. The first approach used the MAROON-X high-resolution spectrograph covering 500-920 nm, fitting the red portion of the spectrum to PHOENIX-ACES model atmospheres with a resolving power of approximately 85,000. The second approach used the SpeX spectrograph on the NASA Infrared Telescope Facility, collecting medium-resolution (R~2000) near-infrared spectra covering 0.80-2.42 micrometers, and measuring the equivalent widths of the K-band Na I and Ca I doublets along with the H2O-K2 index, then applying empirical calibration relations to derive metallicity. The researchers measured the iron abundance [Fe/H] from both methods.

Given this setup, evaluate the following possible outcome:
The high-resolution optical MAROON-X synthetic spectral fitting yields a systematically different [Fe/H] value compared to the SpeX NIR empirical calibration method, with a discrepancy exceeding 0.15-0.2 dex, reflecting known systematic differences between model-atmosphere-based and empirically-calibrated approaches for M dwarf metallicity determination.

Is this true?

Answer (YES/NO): YES